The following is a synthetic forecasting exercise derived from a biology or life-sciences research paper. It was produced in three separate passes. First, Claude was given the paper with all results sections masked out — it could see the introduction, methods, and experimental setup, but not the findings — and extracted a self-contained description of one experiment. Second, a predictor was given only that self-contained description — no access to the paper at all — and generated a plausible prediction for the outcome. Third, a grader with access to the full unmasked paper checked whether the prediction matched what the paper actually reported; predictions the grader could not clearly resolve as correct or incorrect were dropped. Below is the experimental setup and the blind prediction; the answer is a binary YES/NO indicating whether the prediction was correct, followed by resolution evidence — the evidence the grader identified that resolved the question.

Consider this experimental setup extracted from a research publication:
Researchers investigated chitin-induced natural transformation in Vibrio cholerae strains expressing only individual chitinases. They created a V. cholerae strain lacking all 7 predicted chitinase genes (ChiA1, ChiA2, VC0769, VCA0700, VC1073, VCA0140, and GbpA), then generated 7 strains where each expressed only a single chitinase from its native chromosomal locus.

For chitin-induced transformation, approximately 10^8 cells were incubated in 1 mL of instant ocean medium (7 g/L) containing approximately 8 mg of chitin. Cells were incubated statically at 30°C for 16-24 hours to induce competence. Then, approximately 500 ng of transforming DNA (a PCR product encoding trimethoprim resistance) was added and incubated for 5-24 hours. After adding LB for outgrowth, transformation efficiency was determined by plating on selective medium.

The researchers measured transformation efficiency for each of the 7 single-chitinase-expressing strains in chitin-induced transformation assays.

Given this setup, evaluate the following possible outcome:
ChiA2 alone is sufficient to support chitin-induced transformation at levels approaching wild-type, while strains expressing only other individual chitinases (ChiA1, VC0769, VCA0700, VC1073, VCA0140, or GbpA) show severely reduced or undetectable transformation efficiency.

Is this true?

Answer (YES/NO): YES